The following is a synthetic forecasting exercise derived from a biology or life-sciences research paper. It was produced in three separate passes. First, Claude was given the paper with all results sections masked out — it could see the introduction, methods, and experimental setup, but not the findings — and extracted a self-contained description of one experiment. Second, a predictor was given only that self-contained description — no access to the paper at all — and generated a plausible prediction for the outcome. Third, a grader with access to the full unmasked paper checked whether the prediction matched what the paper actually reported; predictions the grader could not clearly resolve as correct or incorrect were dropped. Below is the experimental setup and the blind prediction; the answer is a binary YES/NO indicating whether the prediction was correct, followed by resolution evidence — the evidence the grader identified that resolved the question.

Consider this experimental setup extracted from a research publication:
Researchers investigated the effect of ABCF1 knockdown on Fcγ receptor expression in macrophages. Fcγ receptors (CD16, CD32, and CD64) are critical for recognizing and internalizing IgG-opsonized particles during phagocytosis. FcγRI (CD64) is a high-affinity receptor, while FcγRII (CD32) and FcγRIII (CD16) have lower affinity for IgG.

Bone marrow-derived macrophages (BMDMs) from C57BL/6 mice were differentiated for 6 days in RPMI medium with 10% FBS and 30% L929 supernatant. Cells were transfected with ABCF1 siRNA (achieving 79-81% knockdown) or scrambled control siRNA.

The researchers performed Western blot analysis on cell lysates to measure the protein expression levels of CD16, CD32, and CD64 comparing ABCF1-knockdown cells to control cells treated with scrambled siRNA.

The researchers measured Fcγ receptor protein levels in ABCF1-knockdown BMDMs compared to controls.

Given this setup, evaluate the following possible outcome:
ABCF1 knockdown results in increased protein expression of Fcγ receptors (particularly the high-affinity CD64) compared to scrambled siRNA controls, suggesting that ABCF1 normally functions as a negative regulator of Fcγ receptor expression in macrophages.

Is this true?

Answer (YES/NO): NO